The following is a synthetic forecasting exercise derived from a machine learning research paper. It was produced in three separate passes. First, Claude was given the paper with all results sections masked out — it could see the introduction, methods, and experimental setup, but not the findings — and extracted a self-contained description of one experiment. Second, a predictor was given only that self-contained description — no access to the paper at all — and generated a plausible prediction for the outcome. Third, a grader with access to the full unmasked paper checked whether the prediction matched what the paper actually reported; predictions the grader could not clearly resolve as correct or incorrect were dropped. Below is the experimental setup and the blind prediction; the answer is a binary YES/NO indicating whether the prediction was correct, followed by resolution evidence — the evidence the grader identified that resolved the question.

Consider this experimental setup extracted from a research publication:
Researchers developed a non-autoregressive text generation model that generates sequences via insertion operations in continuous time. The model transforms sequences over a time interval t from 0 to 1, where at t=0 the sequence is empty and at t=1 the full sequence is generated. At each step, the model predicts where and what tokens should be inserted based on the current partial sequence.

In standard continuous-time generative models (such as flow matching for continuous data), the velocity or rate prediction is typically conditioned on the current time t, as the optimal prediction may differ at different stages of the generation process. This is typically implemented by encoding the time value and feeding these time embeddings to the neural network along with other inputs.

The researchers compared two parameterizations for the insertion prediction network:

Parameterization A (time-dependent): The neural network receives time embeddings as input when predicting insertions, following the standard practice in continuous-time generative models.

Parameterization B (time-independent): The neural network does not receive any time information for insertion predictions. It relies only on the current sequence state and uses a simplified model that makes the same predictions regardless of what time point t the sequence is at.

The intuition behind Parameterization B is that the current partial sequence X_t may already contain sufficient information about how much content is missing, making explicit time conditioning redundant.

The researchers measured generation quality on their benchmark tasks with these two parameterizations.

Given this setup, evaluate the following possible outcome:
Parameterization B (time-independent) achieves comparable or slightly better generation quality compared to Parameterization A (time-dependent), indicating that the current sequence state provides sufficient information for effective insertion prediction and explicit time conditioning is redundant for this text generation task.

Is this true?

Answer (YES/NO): YES